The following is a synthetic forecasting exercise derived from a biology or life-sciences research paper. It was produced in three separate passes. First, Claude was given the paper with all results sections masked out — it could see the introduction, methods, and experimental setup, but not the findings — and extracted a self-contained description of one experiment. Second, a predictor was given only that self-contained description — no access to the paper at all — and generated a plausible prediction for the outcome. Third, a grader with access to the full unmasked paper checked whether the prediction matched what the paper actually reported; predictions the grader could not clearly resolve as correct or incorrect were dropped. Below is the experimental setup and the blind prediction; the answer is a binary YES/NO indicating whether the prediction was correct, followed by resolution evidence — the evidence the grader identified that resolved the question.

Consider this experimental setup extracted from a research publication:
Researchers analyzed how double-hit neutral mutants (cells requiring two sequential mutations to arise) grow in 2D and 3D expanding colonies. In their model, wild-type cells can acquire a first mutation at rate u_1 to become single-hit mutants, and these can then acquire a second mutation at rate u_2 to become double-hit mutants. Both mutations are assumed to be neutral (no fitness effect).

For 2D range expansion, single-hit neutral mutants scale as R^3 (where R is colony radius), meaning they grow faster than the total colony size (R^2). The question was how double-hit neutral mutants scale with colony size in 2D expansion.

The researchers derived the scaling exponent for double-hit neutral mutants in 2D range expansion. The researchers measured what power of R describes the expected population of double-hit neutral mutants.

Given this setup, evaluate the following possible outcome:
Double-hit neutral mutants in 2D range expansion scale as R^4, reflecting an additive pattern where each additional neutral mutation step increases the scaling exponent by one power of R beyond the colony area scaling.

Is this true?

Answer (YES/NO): YES